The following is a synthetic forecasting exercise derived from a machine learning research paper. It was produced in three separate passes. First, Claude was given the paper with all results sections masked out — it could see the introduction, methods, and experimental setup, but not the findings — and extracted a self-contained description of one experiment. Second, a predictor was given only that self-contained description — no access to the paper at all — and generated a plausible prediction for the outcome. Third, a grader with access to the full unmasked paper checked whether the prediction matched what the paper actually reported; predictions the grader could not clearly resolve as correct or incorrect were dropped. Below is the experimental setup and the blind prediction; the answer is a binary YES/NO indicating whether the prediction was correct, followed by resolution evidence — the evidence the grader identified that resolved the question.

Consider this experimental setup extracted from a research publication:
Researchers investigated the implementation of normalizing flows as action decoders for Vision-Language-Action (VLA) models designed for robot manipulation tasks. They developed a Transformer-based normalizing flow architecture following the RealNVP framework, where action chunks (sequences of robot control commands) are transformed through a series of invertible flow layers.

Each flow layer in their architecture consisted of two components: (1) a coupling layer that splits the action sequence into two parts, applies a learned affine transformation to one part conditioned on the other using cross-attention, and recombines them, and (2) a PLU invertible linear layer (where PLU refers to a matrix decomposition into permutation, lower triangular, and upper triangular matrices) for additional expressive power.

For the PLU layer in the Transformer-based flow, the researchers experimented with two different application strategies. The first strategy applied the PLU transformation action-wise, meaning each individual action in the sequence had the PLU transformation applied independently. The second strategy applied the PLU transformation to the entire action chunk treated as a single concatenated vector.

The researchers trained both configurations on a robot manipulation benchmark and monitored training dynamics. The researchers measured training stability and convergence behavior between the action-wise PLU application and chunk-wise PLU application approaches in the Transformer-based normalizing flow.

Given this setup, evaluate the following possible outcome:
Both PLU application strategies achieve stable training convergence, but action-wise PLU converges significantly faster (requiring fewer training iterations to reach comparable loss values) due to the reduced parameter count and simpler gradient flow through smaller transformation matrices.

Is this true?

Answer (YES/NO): NO